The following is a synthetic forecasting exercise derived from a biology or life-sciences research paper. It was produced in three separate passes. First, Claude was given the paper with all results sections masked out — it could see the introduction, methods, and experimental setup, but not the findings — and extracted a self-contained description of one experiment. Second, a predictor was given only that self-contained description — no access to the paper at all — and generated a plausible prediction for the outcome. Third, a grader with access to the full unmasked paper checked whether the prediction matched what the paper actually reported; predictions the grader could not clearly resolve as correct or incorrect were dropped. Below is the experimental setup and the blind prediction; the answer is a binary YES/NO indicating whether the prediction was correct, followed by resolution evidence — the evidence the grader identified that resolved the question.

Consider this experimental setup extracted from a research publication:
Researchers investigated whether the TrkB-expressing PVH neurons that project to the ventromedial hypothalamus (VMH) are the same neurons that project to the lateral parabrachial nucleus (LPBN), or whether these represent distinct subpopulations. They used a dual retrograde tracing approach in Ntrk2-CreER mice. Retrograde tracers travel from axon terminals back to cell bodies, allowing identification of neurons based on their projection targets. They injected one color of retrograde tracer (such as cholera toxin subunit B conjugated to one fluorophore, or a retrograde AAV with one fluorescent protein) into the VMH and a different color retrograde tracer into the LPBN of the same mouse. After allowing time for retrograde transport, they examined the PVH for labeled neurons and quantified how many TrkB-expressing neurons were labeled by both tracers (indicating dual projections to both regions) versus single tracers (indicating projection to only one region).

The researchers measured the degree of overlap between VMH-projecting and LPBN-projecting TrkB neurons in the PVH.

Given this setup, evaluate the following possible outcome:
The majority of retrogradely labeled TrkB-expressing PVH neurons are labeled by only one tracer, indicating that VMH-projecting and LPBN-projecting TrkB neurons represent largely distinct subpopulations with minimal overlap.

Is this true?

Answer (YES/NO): YES